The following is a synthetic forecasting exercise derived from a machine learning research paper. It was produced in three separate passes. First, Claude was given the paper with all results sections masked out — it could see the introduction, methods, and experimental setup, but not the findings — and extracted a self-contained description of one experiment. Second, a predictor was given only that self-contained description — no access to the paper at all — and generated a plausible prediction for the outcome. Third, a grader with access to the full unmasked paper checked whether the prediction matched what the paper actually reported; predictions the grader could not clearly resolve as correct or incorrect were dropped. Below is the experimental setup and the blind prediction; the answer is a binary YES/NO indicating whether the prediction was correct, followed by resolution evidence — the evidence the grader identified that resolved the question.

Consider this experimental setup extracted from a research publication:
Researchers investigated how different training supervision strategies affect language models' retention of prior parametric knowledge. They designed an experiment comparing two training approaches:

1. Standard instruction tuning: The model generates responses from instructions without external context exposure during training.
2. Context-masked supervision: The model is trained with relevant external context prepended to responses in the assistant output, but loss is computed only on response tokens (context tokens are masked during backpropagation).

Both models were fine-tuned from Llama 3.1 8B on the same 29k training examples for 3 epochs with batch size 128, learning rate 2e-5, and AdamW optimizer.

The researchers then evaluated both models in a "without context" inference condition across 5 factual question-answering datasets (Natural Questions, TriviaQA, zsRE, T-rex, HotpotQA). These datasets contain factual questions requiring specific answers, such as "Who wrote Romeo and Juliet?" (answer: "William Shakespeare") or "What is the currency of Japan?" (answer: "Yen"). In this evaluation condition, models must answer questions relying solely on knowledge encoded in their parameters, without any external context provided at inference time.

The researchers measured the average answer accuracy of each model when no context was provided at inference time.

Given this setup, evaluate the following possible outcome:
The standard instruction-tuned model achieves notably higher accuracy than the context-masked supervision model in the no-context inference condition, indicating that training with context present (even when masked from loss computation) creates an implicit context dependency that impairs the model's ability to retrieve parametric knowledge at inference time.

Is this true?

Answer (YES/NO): NO